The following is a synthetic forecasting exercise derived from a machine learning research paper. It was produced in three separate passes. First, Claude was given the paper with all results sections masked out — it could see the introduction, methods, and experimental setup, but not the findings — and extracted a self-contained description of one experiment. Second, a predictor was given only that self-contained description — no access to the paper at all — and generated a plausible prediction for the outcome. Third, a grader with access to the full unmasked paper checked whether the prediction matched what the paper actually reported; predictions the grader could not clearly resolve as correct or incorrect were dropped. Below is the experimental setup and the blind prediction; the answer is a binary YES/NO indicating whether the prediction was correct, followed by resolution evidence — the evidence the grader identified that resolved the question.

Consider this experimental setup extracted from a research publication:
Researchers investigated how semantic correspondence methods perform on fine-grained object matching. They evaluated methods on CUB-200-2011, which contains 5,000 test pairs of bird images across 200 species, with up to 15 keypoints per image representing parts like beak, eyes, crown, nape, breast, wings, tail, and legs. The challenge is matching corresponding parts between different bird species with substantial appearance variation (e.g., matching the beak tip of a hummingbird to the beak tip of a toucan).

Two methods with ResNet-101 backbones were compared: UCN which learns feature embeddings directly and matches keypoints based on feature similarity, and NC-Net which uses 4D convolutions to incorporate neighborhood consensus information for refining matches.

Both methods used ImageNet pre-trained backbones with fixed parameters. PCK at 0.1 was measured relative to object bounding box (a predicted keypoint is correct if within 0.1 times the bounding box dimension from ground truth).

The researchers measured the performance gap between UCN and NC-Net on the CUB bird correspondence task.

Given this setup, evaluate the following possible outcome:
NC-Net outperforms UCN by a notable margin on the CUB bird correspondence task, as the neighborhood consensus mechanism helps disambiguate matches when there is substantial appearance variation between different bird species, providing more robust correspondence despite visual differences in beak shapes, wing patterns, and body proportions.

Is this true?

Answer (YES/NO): YES